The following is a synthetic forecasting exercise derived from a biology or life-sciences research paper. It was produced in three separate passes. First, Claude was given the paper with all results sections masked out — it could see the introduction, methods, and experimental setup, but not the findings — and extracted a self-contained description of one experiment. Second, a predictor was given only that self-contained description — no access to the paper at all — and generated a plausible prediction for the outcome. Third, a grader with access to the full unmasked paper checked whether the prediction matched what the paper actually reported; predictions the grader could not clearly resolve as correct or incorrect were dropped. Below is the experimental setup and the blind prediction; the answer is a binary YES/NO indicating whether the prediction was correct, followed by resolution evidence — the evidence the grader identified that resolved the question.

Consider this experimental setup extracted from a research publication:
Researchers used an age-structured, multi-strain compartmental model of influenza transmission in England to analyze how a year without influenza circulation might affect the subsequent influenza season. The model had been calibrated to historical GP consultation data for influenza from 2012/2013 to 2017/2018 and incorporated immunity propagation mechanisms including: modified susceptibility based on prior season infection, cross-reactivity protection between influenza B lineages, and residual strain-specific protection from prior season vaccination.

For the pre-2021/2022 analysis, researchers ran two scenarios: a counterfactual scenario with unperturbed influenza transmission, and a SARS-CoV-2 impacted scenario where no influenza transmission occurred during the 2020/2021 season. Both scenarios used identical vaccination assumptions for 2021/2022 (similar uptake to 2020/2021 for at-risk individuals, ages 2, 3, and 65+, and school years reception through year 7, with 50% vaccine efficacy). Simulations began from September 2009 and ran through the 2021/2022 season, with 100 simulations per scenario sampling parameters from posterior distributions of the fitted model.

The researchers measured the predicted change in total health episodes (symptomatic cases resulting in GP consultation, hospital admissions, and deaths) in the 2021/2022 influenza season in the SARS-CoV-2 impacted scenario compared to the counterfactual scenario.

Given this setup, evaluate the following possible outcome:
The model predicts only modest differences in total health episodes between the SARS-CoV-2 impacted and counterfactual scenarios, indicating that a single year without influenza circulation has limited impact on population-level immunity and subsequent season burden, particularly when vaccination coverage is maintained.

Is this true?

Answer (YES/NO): NO